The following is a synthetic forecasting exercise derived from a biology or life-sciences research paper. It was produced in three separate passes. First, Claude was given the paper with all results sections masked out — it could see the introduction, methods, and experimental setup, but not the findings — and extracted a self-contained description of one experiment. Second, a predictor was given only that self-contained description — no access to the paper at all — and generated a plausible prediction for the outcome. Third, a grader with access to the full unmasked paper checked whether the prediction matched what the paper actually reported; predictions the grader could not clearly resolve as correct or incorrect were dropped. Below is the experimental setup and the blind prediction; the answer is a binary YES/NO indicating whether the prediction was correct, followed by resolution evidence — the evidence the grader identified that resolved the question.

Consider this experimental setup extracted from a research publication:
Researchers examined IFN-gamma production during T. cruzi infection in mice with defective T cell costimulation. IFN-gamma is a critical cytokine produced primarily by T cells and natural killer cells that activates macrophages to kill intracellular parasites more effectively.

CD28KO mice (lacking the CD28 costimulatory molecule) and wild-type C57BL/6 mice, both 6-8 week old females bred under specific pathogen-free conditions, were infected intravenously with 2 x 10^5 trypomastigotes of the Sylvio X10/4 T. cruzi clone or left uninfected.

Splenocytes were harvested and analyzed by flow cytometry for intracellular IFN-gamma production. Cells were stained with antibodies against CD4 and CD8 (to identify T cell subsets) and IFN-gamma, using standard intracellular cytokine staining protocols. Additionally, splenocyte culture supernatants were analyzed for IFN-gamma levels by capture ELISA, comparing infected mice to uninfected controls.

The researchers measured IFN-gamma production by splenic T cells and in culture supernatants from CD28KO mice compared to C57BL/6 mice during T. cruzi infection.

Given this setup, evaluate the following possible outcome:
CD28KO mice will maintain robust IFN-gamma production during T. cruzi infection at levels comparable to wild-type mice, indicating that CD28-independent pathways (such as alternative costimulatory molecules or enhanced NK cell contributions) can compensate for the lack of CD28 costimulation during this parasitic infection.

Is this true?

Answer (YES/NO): YES